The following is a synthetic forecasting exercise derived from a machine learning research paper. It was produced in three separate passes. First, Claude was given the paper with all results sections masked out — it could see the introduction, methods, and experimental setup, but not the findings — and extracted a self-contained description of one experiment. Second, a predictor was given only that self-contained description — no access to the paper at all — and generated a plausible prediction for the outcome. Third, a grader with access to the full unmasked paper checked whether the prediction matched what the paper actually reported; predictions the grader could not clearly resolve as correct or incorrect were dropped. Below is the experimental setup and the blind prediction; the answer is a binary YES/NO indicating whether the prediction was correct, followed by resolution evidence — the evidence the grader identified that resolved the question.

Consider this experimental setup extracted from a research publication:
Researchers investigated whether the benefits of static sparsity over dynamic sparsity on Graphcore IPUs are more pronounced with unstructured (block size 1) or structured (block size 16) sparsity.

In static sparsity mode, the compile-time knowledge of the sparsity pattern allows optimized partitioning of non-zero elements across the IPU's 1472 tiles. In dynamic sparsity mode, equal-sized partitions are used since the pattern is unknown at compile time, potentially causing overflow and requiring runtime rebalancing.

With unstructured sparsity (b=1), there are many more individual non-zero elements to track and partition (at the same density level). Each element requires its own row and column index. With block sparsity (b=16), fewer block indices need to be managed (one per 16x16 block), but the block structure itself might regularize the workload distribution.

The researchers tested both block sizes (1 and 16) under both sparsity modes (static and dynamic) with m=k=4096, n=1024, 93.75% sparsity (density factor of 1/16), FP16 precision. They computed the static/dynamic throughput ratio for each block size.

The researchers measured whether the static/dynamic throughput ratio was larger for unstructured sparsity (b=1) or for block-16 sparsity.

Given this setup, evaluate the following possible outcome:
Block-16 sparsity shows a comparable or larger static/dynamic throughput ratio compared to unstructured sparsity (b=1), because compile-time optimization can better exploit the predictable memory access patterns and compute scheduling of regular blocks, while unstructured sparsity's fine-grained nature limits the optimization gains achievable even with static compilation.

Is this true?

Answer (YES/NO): YES